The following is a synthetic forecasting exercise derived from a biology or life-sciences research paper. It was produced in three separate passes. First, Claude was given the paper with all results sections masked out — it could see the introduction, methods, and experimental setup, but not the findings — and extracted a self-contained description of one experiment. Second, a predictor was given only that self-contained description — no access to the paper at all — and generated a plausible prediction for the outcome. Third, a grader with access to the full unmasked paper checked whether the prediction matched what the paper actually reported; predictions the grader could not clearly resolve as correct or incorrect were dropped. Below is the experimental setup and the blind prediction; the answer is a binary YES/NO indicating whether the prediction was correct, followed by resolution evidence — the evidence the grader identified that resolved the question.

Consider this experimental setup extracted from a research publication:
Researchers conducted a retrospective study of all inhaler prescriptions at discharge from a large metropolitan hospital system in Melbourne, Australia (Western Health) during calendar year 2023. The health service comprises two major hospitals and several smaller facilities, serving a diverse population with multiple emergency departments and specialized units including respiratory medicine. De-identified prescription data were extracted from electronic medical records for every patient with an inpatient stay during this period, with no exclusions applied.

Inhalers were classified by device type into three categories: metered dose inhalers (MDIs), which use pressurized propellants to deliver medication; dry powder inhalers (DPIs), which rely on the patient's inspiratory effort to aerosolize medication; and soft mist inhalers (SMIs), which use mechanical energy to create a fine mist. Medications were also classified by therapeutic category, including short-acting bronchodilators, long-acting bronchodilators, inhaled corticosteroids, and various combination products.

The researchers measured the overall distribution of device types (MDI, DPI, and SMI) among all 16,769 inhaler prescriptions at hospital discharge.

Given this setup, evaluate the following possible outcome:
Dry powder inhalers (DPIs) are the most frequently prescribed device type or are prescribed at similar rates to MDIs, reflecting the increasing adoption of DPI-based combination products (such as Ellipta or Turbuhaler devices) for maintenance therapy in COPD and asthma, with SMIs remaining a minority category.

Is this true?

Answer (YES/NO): NO